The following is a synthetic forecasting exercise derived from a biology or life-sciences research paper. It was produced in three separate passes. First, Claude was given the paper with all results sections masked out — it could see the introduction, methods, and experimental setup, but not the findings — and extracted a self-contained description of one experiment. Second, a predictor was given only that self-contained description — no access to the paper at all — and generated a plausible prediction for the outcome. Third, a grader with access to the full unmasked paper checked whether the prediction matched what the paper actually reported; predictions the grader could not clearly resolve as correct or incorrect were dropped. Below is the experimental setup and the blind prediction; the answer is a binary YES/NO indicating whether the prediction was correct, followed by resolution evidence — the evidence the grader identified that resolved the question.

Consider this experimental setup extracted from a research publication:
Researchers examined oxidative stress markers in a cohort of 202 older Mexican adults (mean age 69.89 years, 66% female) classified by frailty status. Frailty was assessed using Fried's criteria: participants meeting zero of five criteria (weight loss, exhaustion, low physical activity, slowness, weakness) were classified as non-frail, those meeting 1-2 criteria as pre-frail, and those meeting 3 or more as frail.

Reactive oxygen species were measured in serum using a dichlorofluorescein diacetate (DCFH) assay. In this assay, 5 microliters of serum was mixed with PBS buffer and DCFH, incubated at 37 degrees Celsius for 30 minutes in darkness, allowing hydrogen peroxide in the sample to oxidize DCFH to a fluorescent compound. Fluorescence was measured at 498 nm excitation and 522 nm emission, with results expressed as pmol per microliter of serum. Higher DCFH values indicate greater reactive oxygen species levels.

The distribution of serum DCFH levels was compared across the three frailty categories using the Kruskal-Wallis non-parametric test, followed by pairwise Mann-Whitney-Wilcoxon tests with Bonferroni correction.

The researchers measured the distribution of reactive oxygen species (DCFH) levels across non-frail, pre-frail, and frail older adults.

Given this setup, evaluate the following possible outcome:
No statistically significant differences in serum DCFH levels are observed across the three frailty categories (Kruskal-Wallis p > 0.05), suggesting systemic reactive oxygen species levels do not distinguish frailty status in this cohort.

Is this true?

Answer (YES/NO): YES